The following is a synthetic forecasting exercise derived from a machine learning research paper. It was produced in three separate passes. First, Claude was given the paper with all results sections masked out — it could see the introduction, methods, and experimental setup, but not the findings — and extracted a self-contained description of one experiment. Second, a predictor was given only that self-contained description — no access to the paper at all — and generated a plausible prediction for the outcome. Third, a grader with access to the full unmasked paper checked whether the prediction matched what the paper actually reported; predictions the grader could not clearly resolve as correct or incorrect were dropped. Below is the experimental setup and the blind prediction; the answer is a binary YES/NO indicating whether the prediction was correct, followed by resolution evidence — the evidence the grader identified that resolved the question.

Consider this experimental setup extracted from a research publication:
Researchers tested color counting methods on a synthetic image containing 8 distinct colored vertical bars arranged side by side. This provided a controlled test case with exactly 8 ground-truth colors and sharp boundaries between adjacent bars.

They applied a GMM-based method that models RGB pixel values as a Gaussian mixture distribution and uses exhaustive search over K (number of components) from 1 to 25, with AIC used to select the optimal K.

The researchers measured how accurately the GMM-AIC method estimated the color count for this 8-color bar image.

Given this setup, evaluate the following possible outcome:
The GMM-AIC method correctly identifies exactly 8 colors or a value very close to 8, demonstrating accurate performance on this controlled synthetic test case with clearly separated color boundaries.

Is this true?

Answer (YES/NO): NO